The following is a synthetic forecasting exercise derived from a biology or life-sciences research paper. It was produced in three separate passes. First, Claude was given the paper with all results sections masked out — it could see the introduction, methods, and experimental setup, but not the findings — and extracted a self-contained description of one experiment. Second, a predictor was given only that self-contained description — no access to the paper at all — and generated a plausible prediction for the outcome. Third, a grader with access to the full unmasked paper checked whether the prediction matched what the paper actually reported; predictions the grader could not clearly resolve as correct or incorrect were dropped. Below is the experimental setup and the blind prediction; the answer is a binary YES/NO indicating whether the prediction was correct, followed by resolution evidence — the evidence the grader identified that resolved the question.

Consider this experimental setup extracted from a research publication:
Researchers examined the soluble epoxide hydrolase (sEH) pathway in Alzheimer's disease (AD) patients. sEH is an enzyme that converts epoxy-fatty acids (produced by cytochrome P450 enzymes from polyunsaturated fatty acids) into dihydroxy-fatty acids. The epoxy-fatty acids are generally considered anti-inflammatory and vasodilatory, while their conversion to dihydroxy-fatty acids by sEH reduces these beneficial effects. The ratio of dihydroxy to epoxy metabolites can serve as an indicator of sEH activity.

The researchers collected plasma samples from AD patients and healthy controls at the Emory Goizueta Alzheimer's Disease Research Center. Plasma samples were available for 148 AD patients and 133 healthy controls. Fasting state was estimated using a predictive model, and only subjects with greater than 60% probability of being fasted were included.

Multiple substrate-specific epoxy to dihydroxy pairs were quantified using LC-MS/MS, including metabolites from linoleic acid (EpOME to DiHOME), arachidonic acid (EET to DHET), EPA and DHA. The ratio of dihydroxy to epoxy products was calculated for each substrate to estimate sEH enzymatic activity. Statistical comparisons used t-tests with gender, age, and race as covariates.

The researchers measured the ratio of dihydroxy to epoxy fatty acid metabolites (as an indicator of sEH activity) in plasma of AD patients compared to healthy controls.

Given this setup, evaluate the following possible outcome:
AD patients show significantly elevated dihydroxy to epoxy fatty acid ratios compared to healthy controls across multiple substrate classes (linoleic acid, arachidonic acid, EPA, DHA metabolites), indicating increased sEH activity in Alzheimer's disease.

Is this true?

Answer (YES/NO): NO